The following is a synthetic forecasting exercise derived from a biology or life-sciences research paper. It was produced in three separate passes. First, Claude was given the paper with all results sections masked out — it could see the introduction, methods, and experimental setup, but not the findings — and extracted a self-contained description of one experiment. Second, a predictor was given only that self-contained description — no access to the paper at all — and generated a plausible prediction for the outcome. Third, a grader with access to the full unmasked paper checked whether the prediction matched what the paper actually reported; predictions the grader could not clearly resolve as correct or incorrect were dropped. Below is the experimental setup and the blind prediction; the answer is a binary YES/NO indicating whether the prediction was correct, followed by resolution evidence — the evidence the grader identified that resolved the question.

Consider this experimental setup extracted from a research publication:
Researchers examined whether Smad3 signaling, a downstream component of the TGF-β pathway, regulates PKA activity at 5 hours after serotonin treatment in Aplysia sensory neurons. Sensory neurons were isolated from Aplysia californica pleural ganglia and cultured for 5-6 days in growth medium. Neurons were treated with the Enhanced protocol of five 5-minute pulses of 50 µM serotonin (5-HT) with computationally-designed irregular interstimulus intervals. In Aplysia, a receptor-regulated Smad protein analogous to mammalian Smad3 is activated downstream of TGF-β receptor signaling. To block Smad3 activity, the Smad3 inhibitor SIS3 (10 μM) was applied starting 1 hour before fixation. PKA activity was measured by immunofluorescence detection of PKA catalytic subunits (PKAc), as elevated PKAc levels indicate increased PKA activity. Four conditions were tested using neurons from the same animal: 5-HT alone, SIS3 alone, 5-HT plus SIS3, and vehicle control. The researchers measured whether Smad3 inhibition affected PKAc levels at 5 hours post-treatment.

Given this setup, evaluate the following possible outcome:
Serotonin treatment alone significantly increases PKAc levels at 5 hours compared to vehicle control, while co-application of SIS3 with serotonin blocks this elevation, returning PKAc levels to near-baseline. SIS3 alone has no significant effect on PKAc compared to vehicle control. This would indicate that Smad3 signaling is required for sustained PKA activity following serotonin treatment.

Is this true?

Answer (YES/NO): YES